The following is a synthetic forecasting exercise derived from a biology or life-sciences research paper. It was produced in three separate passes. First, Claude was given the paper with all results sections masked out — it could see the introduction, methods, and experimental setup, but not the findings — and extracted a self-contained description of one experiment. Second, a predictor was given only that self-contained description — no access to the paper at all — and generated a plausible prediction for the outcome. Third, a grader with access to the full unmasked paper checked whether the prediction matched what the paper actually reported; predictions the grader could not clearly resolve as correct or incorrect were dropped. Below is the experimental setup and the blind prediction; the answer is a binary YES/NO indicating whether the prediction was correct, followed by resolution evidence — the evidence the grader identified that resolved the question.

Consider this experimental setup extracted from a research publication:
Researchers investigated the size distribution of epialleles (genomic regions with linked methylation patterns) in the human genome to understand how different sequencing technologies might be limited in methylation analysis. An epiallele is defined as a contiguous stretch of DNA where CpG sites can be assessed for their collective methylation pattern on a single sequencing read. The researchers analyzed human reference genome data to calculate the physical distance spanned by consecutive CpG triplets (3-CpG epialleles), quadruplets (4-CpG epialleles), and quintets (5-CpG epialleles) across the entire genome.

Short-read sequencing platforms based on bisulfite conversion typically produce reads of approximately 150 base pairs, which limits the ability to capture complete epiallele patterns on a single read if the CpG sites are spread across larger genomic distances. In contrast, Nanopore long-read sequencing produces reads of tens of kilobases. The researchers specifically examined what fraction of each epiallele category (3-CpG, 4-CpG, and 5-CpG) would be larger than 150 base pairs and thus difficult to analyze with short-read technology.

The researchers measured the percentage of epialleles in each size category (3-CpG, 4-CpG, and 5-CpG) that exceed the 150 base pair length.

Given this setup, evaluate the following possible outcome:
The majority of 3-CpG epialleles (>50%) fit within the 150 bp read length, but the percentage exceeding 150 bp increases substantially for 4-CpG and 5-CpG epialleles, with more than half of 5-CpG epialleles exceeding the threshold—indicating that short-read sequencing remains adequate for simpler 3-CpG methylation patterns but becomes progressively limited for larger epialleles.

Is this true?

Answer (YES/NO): YES